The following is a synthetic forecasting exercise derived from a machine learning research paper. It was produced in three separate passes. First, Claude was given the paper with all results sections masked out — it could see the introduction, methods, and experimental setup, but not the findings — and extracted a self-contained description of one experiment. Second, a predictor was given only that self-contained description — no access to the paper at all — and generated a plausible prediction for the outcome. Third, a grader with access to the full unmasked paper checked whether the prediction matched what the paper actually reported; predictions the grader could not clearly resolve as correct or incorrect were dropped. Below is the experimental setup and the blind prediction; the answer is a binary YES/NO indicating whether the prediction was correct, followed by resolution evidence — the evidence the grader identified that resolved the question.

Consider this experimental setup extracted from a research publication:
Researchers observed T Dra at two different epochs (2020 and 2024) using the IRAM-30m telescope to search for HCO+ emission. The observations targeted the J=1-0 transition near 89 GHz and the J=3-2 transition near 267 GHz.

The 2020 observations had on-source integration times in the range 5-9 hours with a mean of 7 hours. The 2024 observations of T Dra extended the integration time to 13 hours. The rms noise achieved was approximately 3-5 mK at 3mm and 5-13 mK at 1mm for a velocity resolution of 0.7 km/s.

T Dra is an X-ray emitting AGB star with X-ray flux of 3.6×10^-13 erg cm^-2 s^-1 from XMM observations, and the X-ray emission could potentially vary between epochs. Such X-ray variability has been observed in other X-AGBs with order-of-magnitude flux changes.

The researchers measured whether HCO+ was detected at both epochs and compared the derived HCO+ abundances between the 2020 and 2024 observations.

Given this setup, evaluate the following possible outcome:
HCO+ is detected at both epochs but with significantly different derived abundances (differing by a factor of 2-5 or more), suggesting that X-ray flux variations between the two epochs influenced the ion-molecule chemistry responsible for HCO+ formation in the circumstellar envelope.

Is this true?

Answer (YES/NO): YES